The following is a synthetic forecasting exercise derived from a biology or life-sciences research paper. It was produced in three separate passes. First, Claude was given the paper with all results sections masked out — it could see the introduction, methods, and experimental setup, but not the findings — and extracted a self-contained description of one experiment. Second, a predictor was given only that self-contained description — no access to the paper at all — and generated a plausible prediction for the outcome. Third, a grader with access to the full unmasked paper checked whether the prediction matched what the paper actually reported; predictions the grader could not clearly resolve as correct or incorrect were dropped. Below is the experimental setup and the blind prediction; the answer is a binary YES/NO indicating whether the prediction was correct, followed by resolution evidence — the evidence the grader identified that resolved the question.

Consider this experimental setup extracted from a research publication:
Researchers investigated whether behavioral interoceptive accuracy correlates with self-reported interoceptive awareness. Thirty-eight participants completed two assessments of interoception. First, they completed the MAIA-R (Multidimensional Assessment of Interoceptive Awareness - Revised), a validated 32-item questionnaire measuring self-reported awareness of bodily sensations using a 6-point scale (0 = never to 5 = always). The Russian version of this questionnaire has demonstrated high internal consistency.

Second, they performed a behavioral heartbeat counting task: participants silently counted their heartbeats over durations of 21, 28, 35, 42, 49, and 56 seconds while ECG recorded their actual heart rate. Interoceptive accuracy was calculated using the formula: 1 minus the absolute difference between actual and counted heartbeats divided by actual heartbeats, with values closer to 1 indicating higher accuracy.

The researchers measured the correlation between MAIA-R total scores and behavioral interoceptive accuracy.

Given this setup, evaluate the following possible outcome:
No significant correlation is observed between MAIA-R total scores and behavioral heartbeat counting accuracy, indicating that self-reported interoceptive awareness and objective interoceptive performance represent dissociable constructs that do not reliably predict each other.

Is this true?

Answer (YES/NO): YES